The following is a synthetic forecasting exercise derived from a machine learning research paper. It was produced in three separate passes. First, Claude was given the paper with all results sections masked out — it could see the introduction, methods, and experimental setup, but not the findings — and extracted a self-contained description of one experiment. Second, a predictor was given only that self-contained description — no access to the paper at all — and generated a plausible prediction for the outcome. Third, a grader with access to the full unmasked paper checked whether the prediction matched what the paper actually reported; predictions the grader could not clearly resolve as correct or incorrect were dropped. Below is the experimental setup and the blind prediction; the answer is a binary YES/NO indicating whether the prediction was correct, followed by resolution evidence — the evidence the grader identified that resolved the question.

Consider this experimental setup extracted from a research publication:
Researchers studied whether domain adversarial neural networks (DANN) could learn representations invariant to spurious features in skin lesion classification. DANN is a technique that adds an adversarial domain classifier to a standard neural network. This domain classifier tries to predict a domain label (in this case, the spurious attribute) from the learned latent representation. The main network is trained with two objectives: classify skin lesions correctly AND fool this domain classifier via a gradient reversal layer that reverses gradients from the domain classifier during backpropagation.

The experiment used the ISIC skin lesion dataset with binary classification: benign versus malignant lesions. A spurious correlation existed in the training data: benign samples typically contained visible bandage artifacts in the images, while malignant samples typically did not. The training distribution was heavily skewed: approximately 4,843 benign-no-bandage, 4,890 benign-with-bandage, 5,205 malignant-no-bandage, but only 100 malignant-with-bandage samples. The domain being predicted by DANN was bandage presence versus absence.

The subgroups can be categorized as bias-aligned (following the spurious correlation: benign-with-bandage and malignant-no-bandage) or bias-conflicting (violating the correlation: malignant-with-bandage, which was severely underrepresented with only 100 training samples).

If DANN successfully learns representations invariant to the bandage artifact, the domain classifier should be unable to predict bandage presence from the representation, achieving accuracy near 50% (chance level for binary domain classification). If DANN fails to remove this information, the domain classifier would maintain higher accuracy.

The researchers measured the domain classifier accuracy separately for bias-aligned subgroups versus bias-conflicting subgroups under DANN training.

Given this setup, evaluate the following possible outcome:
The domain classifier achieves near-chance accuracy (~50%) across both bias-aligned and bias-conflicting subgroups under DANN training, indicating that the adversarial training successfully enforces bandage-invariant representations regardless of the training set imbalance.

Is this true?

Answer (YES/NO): NO